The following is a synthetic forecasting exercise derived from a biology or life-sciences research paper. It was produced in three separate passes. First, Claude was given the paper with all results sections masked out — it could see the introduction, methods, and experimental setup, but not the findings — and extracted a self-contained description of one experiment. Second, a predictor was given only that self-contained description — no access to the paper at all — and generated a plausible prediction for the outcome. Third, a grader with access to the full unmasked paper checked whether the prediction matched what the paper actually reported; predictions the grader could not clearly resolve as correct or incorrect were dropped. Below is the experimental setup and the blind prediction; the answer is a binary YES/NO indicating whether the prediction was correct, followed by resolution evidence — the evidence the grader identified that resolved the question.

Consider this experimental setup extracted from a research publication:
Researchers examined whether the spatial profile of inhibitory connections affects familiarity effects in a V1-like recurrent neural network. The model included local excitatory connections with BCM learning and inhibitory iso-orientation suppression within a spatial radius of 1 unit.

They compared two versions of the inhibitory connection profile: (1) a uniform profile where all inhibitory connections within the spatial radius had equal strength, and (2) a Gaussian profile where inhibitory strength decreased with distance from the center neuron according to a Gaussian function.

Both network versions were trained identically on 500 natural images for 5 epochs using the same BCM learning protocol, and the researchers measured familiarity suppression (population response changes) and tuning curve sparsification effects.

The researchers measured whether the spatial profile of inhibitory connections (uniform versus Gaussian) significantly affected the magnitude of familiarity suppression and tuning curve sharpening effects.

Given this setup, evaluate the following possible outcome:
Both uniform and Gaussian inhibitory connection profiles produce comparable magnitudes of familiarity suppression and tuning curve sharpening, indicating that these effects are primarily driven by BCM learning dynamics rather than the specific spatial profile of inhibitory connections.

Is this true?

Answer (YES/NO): YES